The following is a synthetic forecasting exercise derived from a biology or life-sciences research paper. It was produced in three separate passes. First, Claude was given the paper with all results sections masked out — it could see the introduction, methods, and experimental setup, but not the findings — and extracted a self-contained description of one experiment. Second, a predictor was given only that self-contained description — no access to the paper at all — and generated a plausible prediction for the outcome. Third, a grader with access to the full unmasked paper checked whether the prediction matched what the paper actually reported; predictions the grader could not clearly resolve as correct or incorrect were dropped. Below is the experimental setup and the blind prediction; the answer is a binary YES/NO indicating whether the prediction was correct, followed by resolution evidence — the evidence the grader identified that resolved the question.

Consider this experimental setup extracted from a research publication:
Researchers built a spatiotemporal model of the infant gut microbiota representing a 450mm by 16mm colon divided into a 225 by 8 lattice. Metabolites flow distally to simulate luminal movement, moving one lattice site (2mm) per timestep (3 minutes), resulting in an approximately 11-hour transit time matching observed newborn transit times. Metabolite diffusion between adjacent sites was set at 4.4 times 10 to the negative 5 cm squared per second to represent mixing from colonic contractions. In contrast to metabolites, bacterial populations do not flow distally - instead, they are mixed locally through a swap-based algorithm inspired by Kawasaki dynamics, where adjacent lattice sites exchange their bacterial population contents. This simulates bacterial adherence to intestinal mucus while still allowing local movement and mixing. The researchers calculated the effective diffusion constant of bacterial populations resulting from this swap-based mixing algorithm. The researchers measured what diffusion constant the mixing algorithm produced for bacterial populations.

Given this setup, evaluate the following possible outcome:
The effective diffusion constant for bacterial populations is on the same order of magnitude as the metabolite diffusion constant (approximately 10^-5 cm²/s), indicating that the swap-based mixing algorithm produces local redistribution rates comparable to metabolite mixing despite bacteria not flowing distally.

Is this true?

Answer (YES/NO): YES